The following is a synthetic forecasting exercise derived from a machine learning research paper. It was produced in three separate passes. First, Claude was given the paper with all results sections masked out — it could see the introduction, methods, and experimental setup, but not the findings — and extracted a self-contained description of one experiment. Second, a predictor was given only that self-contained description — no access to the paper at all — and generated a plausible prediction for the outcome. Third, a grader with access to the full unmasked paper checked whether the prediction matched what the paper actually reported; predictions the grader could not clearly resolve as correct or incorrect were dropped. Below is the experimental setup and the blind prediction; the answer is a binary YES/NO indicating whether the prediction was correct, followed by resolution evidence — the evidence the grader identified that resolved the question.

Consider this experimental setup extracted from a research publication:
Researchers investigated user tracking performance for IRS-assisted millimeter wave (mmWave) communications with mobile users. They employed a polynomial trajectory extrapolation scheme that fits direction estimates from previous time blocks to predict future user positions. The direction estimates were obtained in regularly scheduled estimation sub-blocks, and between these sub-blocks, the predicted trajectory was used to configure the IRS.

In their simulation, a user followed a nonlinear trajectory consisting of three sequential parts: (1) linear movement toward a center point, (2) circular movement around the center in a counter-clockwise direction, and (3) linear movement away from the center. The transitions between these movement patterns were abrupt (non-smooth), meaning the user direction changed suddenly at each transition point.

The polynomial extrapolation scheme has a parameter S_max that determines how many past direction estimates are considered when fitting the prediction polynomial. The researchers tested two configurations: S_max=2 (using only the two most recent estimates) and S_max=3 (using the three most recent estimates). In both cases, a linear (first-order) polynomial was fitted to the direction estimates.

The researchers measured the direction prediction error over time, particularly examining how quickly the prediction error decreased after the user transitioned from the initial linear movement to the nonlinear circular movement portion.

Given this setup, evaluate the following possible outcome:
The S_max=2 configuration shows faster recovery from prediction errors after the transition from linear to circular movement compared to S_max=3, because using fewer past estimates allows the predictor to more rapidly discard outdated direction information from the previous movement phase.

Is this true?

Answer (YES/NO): YES